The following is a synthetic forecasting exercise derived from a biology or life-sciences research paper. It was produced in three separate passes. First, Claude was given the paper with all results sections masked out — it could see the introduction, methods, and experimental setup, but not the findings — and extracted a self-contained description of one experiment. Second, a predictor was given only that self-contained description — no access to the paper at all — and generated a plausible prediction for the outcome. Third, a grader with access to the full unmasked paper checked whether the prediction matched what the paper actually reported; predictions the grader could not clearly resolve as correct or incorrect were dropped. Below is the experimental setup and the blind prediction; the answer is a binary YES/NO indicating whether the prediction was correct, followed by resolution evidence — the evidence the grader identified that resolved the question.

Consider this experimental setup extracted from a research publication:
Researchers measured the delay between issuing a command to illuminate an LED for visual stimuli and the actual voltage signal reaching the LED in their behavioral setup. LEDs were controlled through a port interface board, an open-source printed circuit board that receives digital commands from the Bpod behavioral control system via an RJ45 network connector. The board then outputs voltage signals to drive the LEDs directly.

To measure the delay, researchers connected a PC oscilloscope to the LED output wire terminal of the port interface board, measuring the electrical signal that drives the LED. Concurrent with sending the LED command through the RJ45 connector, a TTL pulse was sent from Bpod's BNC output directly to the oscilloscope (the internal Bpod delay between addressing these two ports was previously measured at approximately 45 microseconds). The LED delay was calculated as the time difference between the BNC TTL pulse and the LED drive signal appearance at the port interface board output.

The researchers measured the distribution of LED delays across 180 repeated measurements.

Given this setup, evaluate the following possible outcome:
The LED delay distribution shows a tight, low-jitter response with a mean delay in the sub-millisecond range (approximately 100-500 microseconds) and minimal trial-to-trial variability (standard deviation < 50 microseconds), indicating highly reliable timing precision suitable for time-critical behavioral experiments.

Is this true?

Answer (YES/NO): NO